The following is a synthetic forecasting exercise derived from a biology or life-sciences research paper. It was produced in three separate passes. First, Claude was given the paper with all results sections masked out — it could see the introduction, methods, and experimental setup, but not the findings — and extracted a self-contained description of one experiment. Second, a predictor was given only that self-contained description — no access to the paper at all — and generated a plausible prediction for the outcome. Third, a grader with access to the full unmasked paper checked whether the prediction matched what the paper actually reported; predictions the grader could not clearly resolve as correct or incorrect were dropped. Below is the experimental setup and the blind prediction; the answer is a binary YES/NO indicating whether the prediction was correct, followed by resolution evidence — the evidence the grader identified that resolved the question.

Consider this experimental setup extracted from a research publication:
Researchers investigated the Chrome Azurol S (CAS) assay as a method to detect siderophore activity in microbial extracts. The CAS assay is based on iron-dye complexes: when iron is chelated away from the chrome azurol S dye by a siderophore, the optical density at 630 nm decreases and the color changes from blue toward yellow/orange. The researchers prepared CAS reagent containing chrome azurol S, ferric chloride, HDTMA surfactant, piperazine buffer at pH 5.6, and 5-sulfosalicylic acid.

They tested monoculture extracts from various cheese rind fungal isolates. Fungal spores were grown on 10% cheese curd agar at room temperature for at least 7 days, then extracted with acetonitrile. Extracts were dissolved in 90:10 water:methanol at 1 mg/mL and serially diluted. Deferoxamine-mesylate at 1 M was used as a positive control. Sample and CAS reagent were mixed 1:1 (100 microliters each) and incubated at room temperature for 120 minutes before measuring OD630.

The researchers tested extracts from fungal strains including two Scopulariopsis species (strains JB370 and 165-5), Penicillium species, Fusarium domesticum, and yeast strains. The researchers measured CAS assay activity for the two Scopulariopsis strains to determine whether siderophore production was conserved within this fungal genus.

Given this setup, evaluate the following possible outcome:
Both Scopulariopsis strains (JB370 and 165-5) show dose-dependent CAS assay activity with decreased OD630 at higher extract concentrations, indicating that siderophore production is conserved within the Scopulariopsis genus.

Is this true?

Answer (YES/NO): YES